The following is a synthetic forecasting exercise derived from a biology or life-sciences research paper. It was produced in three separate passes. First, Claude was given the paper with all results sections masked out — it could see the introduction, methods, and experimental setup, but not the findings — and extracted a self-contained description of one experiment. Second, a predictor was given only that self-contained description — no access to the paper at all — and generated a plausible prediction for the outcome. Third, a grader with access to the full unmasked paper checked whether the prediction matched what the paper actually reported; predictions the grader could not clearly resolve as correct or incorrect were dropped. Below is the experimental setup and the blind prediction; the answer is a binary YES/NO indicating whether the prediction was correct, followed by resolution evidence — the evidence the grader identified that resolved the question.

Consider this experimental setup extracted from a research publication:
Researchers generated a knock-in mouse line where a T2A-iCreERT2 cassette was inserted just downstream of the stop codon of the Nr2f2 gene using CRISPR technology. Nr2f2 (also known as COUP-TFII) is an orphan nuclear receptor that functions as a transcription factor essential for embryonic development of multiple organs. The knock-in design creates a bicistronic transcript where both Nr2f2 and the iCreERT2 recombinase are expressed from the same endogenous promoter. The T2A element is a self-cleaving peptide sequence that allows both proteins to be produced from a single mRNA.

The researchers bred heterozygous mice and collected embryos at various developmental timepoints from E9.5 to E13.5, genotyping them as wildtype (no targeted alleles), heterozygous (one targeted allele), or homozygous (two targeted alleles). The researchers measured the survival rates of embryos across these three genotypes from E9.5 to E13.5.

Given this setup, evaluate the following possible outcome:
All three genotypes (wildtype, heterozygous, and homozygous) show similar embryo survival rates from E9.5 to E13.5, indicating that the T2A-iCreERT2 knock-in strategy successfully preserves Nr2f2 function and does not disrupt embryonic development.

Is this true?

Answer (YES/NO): NO